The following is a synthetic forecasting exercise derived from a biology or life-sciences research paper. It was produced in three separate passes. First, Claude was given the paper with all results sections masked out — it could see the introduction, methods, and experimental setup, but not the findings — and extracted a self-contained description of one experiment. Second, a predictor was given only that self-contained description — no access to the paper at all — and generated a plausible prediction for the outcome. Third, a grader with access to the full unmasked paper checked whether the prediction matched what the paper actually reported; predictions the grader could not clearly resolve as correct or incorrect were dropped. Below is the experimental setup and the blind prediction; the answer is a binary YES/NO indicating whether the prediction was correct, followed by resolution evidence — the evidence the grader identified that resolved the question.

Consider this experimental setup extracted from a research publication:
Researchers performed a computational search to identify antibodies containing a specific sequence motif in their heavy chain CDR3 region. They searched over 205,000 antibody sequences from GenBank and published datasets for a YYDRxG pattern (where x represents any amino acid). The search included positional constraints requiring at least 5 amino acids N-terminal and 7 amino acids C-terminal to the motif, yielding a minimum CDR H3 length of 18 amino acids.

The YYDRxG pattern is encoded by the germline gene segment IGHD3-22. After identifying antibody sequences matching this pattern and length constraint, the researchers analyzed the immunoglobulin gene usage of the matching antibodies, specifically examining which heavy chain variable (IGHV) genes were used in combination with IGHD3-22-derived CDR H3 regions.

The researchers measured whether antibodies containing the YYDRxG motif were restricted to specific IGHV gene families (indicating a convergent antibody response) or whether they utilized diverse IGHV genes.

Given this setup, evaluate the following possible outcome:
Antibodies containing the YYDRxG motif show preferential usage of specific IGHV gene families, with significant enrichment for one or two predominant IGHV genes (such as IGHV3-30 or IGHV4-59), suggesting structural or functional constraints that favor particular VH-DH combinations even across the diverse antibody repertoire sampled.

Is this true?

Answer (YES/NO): NO